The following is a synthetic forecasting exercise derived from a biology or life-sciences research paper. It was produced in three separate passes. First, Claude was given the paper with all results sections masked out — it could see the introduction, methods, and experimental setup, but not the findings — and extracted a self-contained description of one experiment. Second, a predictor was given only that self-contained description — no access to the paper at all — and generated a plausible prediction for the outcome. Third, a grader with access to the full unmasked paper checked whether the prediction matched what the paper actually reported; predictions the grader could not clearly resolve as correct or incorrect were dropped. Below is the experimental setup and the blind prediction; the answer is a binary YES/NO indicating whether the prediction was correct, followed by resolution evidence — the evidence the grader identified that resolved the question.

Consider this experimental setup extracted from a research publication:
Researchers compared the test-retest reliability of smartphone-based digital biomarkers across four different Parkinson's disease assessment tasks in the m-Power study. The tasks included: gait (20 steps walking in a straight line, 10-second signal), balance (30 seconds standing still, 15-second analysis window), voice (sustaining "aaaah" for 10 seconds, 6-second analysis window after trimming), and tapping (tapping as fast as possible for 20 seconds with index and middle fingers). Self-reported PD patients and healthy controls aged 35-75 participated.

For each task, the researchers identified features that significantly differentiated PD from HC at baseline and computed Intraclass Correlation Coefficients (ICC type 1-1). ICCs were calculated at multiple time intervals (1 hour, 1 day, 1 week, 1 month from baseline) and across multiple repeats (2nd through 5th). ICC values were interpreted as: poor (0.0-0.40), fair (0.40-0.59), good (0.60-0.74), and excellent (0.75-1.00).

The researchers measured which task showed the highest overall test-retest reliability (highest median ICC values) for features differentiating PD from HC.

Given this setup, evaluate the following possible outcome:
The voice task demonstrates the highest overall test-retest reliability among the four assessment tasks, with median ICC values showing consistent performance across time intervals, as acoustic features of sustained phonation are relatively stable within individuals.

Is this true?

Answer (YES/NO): YES